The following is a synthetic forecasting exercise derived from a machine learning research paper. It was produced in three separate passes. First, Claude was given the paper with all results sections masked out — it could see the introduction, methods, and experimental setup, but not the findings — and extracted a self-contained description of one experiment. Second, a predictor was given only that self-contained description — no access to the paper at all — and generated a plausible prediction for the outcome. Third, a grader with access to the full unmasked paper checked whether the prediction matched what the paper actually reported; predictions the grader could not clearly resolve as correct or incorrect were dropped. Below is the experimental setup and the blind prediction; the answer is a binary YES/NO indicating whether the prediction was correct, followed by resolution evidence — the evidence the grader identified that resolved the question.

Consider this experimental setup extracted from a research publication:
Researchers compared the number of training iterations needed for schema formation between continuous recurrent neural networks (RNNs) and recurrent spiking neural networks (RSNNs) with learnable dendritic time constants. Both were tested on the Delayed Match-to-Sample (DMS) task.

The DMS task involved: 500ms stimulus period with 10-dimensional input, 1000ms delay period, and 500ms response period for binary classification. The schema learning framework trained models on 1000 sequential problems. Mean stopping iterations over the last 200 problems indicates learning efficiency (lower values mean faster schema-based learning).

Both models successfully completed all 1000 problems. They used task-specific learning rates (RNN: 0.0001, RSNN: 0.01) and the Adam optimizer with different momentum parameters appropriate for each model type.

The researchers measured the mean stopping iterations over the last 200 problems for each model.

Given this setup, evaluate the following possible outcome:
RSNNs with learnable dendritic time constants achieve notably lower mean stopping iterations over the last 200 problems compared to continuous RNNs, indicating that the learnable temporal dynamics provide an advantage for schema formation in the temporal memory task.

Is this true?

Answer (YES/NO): NO